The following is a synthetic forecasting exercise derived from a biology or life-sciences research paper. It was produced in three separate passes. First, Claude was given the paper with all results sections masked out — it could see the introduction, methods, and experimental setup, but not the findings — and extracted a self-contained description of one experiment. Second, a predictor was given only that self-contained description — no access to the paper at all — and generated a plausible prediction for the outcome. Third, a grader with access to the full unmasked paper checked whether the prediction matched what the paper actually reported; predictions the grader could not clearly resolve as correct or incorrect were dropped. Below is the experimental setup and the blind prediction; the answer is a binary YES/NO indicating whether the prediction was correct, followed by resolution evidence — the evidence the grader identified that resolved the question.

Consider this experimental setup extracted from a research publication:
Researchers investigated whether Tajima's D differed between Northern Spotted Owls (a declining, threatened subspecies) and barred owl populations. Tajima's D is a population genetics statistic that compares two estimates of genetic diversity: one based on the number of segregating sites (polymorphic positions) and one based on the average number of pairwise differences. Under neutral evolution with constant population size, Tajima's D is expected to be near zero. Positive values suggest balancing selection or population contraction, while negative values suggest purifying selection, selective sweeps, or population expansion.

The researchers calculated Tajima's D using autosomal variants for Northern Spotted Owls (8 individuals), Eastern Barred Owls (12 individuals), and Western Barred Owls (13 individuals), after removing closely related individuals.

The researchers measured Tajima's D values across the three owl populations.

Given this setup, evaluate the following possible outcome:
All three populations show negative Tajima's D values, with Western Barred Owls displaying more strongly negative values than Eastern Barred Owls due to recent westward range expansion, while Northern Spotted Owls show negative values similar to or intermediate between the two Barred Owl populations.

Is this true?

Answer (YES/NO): NO